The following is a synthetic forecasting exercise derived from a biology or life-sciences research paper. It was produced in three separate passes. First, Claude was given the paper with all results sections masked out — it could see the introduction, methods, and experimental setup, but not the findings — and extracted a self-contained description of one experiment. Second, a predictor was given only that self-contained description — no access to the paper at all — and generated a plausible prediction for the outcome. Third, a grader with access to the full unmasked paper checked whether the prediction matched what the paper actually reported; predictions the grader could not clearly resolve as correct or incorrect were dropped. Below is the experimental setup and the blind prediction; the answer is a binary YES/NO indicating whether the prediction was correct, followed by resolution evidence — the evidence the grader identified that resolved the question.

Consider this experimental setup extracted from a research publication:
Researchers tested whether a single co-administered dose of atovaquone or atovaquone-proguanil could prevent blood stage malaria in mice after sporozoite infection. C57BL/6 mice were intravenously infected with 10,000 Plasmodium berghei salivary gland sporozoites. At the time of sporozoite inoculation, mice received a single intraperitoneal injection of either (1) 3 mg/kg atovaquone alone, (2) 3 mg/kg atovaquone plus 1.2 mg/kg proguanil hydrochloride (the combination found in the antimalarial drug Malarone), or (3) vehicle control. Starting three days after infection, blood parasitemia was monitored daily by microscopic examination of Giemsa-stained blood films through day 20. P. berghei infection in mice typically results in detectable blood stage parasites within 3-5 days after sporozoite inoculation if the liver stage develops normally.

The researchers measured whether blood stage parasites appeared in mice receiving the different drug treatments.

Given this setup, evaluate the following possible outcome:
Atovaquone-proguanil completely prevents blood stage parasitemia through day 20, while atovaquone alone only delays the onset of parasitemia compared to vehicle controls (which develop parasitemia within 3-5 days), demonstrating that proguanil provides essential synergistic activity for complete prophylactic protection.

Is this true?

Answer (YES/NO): NO